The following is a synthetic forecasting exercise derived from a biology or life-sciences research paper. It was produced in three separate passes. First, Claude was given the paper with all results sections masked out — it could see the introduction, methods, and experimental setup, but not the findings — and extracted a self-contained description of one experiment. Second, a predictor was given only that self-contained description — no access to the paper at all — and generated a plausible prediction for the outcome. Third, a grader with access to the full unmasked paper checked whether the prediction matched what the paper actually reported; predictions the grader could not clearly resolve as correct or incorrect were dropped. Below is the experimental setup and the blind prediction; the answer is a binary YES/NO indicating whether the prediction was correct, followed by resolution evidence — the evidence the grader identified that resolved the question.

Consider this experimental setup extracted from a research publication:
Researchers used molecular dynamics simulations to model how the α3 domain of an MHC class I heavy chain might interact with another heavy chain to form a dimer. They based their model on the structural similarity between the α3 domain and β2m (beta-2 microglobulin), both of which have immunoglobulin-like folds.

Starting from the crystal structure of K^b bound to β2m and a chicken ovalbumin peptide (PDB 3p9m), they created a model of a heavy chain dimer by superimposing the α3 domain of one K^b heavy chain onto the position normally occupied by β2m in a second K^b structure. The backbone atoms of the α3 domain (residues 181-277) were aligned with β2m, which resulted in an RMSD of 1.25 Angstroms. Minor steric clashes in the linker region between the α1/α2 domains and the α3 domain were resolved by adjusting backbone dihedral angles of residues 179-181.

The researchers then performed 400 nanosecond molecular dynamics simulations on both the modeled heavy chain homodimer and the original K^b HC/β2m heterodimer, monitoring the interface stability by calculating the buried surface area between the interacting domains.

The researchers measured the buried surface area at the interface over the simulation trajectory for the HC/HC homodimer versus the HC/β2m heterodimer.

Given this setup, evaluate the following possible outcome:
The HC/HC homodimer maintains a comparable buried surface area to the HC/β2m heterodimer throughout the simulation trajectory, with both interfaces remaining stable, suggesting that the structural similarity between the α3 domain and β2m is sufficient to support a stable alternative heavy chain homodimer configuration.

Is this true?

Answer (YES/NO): YES